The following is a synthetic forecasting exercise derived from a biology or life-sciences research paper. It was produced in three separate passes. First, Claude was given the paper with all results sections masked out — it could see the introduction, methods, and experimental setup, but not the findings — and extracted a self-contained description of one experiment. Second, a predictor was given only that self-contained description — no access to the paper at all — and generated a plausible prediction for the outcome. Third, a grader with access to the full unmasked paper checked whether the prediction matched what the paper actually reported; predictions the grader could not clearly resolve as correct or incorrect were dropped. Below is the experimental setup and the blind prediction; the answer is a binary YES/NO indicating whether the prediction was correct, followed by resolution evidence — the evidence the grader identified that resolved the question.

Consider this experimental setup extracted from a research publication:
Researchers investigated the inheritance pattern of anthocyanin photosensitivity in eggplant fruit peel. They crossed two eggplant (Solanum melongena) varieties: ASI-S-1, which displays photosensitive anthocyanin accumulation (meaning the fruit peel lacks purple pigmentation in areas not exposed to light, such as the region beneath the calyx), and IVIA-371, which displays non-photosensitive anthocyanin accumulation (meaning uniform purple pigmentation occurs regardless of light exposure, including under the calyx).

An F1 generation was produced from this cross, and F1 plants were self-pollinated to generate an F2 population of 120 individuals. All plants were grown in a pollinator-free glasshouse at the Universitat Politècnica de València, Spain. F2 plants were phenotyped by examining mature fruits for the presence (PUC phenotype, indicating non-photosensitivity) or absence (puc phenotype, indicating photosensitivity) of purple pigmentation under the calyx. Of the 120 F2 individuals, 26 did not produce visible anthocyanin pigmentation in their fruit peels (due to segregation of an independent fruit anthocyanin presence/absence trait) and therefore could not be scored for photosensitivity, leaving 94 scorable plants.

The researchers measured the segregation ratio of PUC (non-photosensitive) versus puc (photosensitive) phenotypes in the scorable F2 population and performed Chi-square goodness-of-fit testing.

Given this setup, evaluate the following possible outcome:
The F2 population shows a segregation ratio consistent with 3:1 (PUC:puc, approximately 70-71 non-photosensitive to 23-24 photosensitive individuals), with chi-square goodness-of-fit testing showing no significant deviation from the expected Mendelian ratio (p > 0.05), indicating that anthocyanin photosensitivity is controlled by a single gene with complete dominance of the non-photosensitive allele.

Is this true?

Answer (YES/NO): YES